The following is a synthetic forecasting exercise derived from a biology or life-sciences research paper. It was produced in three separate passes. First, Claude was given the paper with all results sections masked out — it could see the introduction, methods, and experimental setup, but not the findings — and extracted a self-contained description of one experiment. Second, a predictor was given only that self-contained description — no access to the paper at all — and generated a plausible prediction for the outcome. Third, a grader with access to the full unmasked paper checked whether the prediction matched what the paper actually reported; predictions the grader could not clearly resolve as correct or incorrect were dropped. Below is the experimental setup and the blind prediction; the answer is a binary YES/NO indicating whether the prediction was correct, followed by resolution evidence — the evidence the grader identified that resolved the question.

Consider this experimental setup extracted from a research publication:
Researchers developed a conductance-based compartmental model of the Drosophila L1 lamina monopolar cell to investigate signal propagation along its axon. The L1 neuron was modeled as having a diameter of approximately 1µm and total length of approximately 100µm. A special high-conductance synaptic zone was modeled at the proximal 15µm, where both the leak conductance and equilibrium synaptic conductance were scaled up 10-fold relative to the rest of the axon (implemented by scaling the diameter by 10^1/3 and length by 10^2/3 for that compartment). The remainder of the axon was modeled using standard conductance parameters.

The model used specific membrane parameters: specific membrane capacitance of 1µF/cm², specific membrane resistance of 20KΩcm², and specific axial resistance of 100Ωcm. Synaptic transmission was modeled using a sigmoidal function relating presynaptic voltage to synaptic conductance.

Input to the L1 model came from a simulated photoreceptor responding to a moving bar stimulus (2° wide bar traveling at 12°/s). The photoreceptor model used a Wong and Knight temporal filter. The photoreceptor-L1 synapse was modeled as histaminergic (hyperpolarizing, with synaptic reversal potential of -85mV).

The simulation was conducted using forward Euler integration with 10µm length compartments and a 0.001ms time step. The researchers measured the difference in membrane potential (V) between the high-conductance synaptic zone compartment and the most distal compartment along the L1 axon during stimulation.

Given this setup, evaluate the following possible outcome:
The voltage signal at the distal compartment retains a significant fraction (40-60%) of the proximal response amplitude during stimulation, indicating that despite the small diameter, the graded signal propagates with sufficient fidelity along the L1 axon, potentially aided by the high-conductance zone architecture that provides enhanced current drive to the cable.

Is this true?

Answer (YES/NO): NO